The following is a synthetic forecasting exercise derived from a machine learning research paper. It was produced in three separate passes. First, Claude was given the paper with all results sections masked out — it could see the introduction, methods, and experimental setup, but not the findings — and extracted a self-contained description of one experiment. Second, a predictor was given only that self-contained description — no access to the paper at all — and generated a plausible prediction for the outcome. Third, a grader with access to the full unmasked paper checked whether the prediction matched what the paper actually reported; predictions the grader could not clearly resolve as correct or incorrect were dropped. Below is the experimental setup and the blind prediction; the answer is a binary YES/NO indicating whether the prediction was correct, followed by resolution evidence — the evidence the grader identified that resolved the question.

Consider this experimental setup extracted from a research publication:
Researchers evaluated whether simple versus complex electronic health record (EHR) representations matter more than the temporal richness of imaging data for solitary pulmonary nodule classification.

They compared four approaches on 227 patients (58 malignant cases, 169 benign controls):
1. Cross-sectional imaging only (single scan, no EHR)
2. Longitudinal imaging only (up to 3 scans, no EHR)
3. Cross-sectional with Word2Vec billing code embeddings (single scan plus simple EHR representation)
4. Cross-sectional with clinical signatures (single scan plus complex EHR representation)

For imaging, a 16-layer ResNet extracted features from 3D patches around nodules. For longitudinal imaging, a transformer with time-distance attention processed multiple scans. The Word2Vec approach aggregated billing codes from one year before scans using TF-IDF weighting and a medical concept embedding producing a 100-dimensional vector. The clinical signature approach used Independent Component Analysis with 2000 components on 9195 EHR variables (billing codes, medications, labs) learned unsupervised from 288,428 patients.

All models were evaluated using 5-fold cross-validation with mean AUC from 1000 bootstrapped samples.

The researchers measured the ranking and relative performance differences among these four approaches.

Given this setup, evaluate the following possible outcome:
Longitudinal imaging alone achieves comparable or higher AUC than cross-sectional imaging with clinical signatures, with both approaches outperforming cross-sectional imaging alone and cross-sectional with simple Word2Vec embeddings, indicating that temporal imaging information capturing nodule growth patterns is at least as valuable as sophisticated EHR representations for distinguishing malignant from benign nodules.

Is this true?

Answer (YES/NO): NO